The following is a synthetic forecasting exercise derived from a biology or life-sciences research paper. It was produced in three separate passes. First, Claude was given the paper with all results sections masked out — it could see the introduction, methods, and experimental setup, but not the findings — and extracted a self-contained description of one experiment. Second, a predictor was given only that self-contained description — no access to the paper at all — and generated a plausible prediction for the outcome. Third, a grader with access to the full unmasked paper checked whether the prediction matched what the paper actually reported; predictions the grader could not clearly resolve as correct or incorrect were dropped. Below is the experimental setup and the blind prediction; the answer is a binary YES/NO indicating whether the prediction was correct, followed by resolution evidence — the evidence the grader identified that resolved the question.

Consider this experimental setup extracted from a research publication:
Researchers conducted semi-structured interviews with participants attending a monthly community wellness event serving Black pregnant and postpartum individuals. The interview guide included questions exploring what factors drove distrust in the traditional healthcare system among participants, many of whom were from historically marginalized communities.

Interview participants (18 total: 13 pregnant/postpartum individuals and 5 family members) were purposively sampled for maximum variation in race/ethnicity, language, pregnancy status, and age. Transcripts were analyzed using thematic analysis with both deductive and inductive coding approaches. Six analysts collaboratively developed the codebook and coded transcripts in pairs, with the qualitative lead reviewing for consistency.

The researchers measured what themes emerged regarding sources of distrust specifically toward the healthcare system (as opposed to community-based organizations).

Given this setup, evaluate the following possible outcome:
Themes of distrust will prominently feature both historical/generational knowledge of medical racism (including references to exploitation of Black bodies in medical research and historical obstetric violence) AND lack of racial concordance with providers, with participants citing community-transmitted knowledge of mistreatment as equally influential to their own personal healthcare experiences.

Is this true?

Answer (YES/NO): NO